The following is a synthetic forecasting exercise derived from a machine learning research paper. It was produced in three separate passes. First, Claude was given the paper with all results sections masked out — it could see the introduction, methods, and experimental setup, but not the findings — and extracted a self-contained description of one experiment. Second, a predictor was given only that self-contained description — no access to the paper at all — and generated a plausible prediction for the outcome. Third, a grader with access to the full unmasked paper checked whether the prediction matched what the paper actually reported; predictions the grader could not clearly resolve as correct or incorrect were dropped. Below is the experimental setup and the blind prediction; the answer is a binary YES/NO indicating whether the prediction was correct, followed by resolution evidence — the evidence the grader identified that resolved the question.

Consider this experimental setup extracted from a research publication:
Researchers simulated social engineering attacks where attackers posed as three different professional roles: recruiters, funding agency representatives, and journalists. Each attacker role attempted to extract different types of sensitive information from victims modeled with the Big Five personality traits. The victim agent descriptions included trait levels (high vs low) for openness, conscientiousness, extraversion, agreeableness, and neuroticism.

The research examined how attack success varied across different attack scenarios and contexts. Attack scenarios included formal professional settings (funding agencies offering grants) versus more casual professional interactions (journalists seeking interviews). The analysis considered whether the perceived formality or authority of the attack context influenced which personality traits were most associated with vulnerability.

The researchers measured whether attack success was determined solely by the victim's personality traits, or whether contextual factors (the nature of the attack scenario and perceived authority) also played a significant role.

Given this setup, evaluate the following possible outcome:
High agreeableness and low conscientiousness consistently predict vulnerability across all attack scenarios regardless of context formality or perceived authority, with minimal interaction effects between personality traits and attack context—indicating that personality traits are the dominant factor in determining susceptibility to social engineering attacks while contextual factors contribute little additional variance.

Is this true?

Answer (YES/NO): NO